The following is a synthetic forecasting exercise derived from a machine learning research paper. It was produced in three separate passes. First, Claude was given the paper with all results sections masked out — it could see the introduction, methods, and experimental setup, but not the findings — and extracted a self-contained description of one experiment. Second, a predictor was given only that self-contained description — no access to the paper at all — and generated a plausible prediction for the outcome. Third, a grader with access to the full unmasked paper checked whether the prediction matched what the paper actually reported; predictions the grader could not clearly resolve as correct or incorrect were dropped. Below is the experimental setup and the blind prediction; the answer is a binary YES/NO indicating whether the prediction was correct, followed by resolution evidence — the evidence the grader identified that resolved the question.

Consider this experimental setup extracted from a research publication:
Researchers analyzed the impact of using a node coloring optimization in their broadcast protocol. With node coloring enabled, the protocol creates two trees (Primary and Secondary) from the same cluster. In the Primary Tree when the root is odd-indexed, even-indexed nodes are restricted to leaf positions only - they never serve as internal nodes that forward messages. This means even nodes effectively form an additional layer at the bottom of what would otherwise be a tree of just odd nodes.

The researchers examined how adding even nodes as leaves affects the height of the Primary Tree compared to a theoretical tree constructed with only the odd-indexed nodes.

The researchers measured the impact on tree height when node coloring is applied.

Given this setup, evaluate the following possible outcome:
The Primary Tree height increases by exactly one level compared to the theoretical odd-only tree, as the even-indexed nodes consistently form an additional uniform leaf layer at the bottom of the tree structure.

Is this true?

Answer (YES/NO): NO